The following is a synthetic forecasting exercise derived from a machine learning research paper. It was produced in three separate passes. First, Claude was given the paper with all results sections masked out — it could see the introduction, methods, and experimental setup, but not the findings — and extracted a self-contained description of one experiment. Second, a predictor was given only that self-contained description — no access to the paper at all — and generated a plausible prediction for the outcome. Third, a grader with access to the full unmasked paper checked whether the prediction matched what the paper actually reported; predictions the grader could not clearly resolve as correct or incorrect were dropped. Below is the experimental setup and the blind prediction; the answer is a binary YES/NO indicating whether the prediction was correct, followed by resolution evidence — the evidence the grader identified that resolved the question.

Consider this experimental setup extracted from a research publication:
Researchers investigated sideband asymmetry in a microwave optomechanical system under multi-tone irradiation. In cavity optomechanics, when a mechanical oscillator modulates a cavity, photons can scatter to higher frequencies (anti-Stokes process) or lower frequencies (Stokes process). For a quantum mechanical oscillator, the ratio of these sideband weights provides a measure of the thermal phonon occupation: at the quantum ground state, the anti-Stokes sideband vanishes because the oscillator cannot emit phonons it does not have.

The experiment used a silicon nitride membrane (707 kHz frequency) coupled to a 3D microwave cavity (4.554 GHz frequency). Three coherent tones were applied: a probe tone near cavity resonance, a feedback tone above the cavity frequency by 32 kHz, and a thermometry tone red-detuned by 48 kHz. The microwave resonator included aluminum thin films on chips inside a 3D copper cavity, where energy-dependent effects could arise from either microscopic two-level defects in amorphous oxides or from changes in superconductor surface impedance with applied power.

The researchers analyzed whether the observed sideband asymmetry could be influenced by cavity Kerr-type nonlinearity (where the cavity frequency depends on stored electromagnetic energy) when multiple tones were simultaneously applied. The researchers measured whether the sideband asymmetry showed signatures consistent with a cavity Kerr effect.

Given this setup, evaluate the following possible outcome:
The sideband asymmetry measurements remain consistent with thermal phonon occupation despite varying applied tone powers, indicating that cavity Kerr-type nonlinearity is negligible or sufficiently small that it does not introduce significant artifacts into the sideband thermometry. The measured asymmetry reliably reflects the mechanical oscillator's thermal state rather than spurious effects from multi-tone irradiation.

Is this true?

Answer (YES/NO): NO